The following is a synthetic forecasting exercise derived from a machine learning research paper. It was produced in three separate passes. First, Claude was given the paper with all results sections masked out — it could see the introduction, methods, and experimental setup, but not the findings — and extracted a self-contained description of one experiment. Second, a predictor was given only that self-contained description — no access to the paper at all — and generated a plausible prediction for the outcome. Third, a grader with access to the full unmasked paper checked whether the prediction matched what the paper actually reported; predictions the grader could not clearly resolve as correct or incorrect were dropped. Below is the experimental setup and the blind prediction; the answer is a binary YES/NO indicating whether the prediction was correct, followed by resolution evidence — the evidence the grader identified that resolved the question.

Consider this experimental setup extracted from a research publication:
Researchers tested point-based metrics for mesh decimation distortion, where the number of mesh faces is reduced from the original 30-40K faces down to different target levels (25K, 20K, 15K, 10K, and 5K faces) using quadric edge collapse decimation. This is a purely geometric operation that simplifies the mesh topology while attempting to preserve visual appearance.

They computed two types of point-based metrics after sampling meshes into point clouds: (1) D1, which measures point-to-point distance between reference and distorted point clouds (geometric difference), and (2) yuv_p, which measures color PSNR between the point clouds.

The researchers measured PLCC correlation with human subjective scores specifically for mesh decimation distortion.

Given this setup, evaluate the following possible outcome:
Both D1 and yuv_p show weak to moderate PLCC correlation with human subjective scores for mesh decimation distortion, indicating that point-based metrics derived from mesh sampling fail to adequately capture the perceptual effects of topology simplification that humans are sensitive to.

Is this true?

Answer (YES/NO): NO